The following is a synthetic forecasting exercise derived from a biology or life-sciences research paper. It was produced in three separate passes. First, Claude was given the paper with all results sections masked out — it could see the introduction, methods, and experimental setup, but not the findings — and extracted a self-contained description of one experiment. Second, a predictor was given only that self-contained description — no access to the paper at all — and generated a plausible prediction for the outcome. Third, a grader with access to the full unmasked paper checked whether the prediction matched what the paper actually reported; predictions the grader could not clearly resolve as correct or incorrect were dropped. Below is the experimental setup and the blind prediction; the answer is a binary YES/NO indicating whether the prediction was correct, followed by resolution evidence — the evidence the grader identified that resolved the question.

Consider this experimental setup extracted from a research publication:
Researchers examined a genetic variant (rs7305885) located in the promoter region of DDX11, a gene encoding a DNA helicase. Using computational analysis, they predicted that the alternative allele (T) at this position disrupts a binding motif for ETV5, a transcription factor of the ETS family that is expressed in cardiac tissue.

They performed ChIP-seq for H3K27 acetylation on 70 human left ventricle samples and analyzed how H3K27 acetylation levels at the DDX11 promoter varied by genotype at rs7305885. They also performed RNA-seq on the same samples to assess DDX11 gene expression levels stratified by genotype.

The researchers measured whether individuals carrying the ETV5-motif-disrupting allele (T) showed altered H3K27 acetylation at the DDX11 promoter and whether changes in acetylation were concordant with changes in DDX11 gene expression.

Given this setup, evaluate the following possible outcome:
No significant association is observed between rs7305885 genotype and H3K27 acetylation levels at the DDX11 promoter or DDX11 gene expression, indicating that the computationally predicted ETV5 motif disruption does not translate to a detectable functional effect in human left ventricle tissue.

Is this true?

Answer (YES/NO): NO